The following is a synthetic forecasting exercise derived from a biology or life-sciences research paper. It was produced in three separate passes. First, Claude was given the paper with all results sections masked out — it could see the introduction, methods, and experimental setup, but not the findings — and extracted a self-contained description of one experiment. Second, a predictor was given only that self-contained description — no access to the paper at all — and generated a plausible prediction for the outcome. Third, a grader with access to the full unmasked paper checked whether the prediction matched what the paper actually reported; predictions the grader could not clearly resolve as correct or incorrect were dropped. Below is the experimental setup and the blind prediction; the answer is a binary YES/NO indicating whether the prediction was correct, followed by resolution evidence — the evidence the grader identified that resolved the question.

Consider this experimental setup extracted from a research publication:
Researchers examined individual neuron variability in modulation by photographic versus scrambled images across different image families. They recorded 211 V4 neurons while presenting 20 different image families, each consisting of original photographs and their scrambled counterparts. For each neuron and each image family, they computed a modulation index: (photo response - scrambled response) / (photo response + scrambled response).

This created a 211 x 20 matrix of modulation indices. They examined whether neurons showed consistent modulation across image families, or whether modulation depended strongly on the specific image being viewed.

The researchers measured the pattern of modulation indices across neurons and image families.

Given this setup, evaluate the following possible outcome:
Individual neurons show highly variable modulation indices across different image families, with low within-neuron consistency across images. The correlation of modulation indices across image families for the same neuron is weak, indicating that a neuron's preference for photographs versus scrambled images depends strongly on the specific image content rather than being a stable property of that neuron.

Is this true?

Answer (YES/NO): YES